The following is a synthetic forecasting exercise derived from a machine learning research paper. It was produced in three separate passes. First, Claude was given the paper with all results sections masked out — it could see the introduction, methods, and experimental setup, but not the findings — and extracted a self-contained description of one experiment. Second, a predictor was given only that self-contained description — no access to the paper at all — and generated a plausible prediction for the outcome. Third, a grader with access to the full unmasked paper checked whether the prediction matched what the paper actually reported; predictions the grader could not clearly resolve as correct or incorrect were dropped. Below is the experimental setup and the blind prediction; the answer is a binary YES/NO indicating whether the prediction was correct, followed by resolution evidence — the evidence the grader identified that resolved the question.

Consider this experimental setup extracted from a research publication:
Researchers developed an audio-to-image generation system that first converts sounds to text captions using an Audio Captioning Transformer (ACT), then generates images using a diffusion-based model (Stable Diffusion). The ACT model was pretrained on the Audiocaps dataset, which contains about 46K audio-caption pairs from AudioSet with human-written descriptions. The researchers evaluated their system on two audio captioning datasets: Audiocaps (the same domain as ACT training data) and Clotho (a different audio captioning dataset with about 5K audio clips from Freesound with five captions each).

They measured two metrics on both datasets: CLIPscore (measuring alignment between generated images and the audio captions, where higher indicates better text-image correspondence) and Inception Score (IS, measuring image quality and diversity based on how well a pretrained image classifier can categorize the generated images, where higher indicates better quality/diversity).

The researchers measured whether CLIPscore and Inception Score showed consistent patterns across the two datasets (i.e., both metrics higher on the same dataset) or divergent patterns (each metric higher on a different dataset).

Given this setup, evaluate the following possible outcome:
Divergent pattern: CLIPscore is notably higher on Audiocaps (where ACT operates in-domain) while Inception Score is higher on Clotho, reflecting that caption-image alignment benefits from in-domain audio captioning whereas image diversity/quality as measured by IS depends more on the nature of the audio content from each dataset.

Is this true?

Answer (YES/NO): YES